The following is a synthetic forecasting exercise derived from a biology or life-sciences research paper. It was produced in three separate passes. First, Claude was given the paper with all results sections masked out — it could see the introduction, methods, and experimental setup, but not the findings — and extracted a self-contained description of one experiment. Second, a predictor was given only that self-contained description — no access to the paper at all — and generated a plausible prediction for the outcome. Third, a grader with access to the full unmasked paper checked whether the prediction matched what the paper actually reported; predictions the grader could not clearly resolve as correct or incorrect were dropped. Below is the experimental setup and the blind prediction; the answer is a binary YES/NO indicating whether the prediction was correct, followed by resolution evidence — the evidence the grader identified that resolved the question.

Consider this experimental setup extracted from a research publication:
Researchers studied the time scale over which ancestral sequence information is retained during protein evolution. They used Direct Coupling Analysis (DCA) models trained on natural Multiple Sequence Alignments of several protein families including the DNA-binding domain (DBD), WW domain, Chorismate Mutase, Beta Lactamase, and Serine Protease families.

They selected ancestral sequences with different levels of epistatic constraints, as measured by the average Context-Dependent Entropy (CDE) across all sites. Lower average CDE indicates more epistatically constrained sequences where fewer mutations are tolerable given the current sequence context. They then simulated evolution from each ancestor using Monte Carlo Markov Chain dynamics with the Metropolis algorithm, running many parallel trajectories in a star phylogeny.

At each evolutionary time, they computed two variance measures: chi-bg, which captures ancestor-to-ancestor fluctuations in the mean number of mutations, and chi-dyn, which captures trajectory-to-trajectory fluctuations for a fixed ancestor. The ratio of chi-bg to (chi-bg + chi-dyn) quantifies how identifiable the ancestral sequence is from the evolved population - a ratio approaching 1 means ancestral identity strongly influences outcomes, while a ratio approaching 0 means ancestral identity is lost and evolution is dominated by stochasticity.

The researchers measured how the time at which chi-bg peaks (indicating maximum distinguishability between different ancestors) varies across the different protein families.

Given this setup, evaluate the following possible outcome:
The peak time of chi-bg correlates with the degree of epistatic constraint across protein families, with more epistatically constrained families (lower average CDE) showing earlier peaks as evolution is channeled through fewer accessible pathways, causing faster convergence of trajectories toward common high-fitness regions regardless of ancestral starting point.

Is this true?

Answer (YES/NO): NO